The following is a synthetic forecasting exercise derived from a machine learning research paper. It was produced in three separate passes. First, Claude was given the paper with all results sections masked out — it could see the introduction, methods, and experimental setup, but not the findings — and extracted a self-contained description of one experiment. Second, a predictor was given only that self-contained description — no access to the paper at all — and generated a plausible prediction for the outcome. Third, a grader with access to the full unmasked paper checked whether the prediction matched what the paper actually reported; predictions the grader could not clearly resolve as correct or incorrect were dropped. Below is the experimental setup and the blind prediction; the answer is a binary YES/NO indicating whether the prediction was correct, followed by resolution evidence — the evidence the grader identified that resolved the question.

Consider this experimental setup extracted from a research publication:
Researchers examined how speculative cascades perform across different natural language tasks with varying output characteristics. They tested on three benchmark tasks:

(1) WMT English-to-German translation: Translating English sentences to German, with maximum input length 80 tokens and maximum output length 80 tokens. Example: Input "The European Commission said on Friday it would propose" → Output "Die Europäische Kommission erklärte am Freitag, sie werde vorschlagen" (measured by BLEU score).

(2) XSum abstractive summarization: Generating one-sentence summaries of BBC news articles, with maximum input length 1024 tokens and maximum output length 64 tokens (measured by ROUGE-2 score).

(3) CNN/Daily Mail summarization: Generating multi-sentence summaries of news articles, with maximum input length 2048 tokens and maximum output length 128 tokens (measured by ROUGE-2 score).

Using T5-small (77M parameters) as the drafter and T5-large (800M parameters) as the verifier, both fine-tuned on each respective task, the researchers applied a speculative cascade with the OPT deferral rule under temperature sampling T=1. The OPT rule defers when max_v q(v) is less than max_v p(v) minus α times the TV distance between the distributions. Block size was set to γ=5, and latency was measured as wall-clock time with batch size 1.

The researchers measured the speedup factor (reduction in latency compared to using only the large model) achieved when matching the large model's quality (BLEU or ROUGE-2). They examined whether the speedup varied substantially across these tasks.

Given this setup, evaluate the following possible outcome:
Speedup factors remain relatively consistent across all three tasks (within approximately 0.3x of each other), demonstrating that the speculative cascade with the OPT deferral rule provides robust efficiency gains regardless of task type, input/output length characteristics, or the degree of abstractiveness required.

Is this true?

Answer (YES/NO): NO